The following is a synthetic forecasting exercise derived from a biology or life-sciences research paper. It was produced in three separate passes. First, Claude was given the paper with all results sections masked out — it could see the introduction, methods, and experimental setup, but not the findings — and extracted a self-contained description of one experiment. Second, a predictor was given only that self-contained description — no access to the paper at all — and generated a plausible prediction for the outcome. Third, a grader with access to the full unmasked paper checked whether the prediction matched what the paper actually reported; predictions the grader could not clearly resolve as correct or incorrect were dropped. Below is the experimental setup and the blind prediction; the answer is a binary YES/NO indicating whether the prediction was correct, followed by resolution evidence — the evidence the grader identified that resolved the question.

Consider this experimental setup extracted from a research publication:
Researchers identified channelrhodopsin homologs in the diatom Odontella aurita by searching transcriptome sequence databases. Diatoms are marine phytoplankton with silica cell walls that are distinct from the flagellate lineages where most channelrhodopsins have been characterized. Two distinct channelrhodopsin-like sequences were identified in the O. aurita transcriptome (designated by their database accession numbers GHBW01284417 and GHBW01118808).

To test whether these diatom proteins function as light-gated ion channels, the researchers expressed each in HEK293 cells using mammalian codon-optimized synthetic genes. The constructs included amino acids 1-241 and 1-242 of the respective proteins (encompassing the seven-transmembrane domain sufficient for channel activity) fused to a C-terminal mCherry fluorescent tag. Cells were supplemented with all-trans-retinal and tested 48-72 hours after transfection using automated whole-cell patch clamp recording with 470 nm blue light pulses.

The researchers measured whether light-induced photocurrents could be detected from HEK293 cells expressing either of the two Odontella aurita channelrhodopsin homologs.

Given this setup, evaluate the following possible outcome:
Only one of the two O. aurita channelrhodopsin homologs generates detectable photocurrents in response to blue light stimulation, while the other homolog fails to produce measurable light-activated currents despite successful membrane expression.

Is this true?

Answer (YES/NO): NO